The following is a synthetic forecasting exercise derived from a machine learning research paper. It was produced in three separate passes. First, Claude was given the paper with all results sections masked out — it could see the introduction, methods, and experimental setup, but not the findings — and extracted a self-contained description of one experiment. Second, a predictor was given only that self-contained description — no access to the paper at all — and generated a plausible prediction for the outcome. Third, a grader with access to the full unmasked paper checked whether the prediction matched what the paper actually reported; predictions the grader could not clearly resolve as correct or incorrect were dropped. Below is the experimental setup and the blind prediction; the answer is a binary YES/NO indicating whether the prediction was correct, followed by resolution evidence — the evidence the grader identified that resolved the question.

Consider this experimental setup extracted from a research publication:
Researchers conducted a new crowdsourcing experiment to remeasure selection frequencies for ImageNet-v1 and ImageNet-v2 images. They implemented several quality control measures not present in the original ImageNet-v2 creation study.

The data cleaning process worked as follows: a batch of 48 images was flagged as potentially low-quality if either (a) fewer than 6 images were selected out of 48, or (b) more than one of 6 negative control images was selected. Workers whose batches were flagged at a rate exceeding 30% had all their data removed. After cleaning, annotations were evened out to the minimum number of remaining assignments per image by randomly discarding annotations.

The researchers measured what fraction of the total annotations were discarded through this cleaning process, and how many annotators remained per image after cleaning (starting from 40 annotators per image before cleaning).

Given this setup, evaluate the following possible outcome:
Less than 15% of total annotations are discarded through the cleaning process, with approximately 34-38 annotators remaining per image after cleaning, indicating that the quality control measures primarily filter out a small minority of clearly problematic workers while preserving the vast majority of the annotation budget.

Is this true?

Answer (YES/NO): YES